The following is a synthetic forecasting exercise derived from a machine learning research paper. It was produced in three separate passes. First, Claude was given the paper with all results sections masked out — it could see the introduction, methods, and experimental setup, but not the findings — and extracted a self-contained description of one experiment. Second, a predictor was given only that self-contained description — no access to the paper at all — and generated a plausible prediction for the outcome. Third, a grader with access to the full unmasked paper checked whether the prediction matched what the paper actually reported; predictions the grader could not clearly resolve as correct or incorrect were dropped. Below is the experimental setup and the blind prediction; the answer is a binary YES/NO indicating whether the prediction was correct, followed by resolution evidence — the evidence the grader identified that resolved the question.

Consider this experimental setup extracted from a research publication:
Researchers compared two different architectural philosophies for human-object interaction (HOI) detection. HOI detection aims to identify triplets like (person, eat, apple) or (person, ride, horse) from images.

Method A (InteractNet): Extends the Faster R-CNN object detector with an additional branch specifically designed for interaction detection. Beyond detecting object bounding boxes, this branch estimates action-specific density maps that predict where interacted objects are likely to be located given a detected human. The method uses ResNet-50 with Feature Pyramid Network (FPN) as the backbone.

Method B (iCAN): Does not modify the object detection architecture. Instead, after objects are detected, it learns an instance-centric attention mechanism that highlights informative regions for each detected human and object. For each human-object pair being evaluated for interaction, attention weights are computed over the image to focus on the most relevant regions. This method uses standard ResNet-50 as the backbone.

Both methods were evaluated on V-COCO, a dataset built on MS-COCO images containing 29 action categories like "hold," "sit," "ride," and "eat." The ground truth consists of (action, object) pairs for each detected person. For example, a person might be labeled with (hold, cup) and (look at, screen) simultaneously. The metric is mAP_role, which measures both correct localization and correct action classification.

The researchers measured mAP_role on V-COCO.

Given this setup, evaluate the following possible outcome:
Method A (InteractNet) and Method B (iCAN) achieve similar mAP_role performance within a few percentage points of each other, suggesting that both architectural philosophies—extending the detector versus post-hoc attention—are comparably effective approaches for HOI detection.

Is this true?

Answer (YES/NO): NO